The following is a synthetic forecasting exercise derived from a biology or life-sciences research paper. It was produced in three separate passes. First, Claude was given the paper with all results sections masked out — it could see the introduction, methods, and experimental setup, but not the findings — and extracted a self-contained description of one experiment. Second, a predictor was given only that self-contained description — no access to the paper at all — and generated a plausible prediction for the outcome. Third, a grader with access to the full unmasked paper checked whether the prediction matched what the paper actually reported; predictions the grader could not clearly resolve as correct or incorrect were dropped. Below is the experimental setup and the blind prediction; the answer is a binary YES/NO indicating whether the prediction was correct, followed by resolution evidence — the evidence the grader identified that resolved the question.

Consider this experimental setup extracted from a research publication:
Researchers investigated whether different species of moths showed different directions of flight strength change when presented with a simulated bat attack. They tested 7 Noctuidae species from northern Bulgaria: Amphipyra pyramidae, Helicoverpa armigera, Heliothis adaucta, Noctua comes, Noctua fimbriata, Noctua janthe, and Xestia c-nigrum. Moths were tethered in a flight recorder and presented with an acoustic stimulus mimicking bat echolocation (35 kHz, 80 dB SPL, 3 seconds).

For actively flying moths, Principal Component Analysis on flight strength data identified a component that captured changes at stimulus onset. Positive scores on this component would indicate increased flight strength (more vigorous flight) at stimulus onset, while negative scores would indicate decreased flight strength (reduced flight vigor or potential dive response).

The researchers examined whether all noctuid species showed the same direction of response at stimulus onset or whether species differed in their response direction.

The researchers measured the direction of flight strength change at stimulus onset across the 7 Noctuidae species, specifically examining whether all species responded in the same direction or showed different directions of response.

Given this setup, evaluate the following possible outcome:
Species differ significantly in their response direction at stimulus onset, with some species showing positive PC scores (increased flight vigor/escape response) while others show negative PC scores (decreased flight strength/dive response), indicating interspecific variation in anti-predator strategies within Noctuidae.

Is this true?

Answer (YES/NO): YES